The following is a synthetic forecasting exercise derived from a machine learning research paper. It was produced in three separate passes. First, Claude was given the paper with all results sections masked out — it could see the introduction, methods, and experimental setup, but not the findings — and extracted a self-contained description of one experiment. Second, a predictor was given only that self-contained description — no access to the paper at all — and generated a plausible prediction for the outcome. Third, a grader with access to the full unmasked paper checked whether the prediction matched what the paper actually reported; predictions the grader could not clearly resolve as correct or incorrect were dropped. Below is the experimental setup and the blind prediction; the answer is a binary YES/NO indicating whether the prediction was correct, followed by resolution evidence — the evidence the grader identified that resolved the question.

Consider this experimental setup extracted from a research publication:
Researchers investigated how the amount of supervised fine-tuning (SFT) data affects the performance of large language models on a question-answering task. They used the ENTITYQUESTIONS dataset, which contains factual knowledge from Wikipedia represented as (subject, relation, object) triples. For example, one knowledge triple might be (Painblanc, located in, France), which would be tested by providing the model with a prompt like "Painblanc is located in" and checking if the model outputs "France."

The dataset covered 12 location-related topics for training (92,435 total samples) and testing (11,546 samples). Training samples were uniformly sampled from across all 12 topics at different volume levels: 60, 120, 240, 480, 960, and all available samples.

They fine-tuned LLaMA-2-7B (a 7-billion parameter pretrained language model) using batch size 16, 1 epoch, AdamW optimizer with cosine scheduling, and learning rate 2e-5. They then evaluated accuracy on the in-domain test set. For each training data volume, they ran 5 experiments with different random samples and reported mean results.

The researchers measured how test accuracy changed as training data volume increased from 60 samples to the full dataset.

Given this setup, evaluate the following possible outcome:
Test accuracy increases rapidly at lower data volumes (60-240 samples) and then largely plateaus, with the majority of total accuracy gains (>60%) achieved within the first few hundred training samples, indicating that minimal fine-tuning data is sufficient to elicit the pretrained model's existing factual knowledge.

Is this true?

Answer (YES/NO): NO